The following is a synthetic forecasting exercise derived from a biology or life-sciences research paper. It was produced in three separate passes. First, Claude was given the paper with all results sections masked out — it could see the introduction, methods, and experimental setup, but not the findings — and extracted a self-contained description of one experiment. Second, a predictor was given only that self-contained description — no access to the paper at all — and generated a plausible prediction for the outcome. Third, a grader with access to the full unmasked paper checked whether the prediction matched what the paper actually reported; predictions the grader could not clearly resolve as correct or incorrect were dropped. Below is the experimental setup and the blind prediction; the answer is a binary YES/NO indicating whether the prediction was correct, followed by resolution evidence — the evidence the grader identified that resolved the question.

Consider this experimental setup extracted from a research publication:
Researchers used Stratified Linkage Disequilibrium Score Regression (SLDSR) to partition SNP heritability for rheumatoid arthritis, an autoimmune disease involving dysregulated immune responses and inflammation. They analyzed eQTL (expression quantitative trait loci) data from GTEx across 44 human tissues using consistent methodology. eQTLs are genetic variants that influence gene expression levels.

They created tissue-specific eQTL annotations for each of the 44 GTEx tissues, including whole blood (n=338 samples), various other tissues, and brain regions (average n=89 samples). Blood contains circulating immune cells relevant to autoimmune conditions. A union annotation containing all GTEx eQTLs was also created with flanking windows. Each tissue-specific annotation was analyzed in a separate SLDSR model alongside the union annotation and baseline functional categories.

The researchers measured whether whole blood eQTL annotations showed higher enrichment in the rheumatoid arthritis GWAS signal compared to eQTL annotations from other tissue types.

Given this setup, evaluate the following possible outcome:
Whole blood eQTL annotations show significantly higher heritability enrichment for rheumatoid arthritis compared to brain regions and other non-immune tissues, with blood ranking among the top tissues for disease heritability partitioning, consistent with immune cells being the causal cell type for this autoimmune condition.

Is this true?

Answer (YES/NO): NO